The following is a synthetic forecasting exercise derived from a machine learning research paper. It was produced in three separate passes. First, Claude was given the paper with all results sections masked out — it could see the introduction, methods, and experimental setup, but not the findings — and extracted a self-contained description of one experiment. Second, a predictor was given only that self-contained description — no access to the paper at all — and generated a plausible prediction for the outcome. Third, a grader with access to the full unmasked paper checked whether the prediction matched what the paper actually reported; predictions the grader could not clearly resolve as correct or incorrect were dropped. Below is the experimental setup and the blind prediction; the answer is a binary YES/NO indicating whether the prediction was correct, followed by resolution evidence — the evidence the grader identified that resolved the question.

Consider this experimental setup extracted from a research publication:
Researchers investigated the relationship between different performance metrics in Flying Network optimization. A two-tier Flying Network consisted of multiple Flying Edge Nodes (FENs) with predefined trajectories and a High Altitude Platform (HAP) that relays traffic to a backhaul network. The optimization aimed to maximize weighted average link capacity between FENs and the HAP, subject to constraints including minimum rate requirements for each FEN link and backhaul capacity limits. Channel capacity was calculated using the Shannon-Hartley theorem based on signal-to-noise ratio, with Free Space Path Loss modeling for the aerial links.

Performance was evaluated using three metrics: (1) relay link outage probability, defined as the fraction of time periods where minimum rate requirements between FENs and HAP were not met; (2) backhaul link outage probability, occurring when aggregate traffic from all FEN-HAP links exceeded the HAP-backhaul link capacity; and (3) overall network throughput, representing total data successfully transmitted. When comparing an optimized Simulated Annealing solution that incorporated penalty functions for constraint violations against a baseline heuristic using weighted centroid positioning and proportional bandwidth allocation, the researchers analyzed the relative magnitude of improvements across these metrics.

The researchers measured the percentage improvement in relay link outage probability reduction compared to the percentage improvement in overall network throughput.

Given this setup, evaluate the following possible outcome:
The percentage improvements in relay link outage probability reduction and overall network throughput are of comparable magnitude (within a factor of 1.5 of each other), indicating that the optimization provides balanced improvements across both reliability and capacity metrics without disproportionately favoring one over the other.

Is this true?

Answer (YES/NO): NO